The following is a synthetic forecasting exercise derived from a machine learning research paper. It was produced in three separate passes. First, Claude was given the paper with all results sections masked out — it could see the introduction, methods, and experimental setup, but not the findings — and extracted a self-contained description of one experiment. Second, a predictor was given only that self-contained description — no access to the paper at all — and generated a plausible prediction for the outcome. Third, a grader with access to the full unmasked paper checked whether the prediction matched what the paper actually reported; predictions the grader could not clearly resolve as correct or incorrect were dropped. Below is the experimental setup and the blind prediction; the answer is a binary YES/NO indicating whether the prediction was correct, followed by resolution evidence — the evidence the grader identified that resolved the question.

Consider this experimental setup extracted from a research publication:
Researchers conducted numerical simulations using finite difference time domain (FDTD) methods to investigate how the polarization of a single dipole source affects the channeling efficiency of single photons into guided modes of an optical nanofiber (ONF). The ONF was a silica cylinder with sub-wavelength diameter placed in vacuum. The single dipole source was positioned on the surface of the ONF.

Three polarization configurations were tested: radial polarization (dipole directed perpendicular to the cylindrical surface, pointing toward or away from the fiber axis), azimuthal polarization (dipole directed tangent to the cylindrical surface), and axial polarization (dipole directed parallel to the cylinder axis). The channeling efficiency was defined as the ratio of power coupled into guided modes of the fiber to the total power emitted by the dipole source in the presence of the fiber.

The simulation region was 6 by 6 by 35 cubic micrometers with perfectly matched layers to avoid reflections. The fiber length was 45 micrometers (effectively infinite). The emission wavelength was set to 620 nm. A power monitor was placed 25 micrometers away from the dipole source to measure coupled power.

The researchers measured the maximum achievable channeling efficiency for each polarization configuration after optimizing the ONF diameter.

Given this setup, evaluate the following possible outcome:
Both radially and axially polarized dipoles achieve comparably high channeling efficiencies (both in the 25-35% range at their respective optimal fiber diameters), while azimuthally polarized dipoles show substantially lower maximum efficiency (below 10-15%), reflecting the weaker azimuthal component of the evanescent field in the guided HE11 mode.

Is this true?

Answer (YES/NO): NO